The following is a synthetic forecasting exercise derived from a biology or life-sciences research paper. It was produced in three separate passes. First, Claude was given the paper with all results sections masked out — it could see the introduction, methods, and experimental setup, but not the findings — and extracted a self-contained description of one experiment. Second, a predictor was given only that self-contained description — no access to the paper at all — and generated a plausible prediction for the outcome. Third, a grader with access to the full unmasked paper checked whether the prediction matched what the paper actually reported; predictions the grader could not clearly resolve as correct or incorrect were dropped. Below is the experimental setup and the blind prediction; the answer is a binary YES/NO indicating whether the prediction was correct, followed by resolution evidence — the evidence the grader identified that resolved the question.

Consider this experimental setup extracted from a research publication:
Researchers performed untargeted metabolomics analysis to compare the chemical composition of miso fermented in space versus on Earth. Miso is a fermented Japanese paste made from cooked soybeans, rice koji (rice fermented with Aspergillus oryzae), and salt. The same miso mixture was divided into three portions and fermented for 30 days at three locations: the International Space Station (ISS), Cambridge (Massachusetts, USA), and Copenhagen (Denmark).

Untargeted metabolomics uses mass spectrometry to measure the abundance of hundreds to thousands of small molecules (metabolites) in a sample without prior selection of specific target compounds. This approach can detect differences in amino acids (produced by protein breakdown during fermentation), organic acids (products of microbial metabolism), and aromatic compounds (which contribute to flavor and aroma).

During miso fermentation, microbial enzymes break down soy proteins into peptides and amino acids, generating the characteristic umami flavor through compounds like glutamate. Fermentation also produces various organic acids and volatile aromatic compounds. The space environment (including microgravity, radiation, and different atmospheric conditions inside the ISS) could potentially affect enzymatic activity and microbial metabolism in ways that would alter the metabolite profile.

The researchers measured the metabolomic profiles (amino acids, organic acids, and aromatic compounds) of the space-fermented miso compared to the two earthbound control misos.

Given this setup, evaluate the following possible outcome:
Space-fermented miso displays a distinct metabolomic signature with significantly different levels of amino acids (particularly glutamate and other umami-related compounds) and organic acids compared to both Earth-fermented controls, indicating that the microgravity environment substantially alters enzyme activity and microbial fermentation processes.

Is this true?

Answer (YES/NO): NO